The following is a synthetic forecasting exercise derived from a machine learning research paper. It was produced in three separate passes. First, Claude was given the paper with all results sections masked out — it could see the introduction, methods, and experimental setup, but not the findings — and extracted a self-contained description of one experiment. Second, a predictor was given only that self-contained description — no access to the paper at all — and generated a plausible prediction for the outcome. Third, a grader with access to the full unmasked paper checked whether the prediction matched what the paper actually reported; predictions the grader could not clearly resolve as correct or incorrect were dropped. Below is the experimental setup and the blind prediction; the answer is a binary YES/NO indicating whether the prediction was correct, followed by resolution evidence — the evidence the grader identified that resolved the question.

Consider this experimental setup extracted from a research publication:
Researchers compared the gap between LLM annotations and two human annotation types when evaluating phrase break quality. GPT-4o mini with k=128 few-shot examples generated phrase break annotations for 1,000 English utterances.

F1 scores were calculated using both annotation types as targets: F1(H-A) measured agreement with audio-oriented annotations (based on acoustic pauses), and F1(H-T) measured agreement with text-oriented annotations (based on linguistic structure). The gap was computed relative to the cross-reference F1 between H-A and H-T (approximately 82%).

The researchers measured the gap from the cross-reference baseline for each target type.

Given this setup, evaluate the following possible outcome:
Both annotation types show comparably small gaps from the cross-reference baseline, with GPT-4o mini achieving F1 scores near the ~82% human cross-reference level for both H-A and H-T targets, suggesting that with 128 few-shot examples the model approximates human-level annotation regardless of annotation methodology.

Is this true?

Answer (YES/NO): NO